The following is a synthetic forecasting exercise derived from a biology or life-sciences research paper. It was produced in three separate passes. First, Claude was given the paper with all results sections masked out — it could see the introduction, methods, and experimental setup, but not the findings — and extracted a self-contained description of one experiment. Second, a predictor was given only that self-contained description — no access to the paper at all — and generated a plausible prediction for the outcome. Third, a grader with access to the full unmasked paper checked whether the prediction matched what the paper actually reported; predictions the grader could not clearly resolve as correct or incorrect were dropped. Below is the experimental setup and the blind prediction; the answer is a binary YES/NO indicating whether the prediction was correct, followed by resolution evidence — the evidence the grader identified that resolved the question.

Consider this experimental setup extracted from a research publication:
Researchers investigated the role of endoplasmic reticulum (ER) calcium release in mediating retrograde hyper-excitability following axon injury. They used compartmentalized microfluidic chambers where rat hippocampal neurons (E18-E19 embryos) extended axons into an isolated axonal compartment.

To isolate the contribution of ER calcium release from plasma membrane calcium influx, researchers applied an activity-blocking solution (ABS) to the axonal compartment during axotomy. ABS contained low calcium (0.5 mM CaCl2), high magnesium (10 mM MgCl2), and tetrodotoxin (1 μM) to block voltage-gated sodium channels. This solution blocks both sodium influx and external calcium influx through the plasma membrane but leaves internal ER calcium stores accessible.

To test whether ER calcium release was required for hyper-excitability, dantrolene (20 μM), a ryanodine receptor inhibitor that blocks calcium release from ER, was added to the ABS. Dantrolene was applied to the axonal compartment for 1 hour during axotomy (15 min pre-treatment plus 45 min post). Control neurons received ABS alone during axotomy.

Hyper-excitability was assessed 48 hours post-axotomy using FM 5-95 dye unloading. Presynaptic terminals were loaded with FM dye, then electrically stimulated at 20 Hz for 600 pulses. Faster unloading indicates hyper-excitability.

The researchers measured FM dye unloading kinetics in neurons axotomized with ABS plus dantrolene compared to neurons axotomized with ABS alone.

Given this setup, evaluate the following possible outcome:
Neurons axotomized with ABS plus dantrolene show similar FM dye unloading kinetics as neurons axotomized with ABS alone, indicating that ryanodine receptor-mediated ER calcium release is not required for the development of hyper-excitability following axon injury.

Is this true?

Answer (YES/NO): NO